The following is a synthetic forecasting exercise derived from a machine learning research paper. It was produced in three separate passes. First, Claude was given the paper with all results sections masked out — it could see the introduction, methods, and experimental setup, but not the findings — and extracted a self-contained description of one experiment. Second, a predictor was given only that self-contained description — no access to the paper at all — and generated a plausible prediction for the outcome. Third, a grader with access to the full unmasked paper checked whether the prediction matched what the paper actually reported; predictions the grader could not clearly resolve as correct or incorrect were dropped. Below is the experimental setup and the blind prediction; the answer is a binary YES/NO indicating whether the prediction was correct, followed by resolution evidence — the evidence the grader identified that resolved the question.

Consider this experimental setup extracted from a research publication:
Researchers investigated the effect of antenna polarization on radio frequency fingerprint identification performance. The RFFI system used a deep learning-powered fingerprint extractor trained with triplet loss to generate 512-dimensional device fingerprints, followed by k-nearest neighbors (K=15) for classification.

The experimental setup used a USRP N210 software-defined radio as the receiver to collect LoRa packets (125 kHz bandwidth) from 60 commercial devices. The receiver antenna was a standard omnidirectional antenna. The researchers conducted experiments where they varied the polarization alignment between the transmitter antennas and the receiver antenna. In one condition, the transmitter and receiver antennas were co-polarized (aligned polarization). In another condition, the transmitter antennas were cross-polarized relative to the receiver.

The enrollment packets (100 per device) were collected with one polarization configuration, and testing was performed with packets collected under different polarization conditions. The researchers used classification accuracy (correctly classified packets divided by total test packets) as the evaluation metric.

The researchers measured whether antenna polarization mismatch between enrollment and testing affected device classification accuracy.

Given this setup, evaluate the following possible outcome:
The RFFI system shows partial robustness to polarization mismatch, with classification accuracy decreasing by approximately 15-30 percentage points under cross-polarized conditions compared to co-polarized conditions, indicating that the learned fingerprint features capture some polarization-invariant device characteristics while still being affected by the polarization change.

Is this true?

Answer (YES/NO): NO